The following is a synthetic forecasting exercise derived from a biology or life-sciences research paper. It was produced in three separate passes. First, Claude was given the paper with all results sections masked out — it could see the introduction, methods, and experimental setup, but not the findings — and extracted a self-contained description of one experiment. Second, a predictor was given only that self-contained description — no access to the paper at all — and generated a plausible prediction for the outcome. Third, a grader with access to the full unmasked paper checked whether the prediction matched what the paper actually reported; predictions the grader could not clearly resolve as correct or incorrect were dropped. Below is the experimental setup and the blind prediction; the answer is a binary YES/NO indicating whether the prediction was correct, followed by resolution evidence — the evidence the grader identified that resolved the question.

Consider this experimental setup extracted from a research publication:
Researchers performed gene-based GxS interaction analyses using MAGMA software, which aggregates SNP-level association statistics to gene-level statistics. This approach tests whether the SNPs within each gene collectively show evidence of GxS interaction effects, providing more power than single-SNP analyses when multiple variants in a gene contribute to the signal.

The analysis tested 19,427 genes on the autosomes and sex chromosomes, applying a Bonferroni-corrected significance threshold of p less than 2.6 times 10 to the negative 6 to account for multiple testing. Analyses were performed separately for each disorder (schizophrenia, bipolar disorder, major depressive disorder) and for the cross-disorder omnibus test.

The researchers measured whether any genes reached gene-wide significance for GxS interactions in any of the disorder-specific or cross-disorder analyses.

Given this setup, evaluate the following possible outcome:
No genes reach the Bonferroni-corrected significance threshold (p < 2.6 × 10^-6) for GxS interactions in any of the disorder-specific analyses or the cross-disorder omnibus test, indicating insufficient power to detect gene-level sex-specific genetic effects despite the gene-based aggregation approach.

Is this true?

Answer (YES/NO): NO